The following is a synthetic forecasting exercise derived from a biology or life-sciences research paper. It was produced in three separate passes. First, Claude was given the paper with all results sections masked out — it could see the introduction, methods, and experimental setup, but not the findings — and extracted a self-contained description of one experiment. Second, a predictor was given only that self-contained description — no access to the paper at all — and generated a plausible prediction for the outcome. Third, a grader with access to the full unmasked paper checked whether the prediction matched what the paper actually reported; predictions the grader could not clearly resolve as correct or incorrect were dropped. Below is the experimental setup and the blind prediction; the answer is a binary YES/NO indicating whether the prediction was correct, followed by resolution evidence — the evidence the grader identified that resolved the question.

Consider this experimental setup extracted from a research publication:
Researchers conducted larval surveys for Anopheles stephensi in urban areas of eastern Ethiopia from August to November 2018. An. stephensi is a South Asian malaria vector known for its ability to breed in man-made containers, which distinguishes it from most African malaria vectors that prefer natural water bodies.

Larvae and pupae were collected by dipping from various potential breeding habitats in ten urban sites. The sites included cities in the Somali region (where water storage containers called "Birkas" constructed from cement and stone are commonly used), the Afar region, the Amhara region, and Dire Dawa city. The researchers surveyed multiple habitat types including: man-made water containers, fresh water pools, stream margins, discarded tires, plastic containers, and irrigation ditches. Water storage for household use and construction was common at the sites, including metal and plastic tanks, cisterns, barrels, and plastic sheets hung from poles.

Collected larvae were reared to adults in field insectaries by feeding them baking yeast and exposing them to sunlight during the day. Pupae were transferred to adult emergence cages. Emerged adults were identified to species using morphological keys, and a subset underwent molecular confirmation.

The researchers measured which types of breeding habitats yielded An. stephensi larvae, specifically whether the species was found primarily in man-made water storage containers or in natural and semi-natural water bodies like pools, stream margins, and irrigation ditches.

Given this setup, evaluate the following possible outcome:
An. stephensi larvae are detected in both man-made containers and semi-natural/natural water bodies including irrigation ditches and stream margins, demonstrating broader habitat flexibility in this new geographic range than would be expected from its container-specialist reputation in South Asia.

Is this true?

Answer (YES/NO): NO